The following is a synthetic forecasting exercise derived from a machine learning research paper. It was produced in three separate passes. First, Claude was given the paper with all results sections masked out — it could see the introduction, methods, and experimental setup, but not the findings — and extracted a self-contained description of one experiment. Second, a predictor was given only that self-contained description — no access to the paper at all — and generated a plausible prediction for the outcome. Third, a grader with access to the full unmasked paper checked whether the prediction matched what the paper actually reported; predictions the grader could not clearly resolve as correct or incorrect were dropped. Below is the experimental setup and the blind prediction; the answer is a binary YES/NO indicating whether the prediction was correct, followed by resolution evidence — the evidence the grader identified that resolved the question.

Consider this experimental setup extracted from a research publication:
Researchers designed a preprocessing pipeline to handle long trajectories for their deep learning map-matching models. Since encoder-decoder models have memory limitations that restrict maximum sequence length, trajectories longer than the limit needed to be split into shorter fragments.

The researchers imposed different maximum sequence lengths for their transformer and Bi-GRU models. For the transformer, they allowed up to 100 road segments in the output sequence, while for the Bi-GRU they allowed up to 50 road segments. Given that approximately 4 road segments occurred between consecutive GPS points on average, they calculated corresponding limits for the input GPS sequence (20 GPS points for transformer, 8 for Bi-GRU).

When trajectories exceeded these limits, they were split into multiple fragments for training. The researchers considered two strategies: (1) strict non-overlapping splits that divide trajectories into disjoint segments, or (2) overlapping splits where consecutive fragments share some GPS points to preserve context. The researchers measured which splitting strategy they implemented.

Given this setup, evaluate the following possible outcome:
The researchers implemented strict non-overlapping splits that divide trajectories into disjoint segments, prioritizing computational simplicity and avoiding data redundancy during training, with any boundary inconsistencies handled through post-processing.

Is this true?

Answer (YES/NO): NO